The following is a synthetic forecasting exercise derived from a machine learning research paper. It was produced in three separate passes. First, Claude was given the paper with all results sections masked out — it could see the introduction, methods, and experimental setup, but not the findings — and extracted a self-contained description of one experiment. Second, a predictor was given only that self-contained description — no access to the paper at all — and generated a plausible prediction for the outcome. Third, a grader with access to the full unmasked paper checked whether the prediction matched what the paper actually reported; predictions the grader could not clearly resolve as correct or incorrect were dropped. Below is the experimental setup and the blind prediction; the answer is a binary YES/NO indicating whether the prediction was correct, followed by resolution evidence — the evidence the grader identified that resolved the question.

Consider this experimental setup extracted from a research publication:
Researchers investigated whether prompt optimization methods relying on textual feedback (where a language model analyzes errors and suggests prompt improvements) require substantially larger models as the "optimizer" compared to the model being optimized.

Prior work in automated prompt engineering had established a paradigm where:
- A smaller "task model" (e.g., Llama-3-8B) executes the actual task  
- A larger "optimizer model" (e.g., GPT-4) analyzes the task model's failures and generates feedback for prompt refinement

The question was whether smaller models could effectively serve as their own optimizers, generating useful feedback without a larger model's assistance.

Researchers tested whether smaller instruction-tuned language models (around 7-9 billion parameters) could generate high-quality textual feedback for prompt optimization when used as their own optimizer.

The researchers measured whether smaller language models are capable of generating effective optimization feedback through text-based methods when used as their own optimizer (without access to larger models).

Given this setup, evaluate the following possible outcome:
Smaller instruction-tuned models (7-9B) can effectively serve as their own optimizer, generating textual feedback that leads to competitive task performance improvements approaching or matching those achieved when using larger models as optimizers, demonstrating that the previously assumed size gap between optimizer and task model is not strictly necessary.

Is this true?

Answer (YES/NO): YES